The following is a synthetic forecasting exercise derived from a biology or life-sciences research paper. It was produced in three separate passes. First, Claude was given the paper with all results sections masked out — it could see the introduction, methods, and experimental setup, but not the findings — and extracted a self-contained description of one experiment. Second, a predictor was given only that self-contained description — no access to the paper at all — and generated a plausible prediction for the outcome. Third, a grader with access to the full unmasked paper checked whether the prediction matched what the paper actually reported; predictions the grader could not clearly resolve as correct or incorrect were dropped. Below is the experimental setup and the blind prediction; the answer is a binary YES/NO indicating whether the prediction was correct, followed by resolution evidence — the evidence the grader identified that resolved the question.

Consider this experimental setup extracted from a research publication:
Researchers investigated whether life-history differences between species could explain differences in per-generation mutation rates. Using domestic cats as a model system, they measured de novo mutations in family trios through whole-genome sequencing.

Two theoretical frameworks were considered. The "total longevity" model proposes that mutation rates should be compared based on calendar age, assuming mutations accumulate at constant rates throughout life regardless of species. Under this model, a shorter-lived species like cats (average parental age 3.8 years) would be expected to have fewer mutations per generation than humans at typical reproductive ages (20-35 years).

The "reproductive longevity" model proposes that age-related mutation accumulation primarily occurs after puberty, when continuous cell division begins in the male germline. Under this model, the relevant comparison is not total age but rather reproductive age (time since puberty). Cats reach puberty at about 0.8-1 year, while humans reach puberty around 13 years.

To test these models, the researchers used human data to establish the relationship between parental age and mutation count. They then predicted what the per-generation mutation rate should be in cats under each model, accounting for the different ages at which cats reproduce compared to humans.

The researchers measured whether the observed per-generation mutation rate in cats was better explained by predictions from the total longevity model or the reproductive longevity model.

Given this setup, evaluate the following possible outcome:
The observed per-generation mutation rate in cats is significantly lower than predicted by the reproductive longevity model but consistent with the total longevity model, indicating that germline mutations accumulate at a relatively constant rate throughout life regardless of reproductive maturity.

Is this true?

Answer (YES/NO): NO